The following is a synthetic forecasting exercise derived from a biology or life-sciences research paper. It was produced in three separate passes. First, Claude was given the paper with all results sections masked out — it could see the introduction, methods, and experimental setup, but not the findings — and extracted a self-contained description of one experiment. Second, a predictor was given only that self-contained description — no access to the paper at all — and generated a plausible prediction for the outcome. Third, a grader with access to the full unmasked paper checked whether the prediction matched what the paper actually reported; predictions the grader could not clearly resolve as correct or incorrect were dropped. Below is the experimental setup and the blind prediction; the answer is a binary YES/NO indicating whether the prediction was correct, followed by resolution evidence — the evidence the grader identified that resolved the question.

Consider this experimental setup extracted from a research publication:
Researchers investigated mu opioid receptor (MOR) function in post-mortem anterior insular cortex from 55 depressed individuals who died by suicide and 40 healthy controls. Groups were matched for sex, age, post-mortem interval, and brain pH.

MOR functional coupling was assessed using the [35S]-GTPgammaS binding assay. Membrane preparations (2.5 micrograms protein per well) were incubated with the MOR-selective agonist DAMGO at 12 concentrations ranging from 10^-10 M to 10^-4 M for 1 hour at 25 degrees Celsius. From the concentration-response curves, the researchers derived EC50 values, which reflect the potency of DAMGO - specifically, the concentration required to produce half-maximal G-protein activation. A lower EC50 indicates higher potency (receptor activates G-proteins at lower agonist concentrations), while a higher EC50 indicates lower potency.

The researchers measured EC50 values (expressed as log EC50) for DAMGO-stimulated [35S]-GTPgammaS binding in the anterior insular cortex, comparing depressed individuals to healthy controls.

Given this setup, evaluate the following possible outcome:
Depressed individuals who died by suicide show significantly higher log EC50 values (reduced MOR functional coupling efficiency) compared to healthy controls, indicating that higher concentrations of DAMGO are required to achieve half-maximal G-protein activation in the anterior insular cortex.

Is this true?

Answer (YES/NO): NO